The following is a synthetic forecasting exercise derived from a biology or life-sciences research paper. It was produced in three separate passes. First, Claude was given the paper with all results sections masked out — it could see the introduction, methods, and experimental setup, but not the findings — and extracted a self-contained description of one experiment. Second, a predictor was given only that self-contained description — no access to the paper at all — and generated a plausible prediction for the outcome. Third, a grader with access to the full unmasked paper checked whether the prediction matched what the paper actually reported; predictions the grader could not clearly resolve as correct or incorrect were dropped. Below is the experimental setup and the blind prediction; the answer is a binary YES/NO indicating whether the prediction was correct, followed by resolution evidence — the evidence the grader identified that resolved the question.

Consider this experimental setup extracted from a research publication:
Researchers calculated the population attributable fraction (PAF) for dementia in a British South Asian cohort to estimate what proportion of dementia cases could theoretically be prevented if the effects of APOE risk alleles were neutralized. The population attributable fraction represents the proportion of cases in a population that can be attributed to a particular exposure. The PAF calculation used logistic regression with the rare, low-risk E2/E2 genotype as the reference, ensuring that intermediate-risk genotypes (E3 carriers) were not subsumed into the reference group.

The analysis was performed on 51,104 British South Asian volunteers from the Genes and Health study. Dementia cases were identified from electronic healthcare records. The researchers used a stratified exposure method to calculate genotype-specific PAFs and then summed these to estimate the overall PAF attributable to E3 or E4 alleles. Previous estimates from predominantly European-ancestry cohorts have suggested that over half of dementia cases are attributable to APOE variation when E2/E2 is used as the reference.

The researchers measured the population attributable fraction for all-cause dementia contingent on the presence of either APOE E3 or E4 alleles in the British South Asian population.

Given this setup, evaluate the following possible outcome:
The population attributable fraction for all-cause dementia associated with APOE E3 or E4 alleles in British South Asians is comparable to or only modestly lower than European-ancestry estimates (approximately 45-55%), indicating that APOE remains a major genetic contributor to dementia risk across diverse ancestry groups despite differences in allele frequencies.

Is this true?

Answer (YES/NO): NO